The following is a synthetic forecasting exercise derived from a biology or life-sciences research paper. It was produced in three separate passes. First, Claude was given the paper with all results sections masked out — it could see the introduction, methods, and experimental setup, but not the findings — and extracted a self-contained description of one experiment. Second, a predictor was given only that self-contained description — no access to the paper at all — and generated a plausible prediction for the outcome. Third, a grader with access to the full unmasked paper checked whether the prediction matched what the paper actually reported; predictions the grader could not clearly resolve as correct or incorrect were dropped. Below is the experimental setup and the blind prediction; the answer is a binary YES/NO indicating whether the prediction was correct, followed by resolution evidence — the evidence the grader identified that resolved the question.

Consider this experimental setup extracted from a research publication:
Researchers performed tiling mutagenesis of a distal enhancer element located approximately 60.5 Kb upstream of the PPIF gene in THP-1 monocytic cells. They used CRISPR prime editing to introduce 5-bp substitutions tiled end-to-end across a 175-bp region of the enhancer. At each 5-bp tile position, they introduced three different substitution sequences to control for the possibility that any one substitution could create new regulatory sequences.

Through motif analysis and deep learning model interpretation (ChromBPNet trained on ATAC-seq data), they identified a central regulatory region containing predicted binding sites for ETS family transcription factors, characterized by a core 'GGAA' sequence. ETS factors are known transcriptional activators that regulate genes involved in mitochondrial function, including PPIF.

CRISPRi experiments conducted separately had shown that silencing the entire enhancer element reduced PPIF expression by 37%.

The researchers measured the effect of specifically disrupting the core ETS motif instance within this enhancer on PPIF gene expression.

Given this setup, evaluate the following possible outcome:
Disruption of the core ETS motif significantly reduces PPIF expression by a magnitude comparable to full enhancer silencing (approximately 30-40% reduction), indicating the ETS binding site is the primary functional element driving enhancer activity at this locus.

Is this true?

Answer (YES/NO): YES